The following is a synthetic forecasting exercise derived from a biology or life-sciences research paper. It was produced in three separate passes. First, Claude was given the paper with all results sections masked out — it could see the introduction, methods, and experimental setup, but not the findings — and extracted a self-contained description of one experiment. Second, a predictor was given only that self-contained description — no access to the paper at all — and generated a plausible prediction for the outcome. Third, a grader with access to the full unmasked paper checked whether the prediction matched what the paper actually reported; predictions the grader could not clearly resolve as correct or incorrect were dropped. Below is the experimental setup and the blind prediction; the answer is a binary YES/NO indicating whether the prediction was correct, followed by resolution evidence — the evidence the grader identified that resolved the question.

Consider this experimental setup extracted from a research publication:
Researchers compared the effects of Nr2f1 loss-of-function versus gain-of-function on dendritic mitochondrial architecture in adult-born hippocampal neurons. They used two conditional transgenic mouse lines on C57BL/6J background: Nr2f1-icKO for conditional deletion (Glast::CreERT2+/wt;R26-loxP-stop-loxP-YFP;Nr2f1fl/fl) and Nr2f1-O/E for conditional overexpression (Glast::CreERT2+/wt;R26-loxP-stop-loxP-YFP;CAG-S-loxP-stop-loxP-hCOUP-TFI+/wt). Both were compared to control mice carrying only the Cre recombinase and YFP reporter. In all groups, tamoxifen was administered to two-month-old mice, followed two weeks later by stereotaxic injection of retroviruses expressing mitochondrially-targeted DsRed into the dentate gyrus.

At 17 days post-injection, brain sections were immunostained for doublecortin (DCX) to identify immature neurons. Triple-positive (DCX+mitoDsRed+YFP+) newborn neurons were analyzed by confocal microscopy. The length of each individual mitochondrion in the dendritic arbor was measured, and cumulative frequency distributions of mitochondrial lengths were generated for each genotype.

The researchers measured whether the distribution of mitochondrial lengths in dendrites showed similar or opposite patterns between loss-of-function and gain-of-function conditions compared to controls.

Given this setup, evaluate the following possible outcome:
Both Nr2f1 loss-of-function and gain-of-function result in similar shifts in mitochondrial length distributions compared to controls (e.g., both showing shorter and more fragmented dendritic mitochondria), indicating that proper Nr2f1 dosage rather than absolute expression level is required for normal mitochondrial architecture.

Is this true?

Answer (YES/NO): NO